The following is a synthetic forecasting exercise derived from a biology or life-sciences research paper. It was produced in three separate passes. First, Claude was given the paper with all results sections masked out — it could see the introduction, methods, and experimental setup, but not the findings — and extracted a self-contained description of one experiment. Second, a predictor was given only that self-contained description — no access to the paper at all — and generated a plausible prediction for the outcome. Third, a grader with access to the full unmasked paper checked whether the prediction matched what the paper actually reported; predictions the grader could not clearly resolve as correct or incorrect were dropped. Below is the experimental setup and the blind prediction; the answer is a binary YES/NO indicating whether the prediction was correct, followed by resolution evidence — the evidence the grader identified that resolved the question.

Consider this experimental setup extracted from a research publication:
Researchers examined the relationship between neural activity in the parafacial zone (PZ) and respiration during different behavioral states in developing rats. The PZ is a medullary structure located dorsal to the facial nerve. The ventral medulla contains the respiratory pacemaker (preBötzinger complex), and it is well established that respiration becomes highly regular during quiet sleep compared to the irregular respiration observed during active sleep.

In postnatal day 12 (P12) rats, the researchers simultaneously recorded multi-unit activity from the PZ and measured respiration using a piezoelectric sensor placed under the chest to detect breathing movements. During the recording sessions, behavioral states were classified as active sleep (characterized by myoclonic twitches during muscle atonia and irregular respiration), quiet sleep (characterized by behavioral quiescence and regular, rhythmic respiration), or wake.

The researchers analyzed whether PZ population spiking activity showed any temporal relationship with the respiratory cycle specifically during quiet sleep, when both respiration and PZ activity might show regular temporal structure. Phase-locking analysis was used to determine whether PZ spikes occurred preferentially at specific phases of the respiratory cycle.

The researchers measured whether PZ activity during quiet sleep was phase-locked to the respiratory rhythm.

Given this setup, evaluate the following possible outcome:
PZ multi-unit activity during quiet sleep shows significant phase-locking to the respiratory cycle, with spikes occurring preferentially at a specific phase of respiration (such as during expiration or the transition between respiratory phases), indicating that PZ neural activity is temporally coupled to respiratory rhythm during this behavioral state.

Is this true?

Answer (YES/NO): YES